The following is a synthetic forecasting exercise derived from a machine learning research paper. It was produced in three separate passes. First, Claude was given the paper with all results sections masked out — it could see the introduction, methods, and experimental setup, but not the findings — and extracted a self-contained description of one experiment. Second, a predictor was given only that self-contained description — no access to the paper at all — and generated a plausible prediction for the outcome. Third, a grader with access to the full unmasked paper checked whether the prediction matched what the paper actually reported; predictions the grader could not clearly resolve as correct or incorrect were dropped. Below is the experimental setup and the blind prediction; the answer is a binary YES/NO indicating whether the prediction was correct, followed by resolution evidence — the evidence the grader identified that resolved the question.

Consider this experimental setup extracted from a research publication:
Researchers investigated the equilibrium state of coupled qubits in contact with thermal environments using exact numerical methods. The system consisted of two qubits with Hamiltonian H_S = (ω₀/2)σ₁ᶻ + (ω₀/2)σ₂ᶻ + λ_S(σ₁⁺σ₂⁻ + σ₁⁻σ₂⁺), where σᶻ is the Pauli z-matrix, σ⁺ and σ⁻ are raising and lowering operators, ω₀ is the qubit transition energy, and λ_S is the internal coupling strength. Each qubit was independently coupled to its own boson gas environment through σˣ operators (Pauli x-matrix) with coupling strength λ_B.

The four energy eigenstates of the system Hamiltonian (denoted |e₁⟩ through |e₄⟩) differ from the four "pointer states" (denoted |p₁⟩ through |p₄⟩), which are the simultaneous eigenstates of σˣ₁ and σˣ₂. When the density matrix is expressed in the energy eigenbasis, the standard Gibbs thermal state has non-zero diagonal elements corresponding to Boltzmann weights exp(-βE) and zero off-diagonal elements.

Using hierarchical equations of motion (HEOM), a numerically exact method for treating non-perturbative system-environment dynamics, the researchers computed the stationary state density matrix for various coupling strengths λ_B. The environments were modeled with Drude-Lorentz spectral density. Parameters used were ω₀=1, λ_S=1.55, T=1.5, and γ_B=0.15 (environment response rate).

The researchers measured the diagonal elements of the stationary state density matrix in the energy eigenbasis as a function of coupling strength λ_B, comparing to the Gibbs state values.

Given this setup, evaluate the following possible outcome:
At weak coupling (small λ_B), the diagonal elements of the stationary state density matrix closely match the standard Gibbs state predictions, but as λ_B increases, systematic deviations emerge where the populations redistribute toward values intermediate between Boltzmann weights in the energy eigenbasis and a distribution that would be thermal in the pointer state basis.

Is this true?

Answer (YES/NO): NO